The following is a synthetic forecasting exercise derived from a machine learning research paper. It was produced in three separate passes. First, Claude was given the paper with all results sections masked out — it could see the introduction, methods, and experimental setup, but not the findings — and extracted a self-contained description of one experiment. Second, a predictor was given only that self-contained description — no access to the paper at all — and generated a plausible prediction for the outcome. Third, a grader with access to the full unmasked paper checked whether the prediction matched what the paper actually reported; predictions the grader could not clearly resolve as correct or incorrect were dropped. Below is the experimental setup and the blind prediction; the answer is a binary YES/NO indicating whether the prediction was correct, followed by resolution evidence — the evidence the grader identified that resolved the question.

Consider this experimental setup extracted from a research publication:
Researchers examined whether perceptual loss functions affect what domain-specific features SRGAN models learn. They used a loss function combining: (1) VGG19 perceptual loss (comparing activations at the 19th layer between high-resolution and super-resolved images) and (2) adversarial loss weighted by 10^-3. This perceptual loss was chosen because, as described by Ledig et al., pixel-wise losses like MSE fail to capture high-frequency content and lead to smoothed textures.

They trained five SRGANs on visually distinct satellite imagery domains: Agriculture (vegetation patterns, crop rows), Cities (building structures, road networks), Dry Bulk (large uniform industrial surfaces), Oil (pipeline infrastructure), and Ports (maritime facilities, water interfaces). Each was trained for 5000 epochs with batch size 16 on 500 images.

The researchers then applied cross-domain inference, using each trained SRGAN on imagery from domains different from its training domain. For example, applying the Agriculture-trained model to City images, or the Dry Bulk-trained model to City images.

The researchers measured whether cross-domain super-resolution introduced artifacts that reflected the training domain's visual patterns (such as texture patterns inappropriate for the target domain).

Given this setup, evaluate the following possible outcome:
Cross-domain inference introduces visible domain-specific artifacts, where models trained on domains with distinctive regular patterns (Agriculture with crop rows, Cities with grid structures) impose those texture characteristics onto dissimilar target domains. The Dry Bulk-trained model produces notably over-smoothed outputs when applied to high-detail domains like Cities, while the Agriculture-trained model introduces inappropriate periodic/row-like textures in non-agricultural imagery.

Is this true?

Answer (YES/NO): NO